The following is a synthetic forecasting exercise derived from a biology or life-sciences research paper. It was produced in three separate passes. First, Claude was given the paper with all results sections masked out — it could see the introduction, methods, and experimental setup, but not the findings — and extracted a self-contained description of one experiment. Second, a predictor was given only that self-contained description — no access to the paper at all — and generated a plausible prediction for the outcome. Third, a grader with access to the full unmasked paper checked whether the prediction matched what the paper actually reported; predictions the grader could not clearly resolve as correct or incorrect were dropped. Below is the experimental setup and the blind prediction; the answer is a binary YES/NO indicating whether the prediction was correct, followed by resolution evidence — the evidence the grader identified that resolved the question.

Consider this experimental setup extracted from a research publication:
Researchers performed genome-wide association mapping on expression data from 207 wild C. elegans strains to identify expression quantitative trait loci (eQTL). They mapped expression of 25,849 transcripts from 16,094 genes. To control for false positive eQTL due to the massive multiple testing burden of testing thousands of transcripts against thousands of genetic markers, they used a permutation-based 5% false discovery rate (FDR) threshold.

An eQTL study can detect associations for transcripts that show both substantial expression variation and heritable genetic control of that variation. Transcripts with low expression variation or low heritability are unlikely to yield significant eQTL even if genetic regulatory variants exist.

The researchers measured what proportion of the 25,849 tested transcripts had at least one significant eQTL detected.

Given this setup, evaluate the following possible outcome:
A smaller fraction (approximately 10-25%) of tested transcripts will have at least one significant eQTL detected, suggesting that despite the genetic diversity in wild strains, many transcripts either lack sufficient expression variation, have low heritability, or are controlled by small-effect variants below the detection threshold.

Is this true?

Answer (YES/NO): YES